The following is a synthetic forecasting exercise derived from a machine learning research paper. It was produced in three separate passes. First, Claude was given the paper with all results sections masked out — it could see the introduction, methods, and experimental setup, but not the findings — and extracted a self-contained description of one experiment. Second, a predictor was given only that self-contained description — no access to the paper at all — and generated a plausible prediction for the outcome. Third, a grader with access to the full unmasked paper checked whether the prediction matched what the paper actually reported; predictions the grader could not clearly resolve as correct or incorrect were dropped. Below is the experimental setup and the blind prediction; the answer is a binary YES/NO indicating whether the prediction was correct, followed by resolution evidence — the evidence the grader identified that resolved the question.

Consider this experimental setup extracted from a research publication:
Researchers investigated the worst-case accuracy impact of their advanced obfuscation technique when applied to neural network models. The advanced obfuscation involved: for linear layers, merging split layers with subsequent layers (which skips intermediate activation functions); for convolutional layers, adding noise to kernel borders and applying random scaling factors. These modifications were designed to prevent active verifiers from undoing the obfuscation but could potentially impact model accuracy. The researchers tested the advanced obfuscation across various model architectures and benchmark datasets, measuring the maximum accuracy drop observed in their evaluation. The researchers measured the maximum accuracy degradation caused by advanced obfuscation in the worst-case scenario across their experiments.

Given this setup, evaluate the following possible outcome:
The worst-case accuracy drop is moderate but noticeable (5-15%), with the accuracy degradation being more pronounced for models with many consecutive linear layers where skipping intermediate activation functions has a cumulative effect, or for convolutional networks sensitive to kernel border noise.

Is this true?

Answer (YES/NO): NO